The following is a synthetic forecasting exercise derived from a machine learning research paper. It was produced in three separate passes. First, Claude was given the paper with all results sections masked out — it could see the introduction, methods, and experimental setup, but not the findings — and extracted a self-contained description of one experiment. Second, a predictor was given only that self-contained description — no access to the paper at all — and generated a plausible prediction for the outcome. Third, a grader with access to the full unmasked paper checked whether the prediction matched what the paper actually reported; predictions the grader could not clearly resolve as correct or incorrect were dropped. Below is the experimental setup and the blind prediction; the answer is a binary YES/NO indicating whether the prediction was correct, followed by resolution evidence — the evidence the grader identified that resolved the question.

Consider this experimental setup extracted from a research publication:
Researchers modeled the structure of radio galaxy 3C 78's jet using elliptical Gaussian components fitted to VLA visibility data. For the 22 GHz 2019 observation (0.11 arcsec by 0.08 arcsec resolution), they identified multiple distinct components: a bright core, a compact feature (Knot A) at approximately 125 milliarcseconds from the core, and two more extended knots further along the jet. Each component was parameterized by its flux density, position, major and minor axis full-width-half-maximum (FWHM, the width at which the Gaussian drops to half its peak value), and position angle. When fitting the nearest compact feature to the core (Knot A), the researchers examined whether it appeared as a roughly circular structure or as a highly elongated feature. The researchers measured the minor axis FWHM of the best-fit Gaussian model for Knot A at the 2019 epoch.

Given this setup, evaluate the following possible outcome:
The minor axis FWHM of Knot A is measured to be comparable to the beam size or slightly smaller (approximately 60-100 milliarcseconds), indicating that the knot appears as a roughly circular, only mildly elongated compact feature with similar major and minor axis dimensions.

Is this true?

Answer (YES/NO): NO